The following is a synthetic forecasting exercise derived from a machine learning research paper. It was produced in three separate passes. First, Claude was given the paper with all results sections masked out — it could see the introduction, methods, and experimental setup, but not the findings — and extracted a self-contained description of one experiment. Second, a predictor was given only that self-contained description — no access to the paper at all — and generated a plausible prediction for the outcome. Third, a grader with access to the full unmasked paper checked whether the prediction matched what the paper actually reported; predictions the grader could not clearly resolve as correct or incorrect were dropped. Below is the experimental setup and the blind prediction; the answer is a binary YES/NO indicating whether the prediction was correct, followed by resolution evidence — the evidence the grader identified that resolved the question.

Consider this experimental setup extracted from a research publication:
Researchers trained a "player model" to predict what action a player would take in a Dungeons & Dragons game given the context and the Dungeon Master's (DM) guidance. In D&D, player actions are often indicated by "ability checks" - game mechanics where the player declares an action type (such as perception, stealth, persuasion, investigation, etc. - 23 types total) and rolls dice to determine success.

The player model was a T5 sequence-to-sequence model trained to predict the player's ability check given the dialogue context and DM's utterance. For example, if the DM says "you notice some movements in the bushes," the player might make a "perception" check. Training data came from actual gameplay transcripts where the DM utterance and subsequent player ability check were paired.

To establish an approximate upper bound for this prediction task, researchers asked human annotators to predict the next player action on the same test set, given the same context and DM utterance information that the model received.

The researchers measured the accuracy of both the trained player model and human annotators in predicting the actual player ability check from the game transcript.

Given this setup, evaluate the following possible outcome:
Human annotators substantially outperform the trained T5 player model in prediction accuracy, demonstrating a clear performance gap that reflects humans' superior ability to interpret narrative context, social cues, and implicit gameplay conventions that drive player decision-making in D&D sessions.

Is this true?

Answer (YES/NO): NO